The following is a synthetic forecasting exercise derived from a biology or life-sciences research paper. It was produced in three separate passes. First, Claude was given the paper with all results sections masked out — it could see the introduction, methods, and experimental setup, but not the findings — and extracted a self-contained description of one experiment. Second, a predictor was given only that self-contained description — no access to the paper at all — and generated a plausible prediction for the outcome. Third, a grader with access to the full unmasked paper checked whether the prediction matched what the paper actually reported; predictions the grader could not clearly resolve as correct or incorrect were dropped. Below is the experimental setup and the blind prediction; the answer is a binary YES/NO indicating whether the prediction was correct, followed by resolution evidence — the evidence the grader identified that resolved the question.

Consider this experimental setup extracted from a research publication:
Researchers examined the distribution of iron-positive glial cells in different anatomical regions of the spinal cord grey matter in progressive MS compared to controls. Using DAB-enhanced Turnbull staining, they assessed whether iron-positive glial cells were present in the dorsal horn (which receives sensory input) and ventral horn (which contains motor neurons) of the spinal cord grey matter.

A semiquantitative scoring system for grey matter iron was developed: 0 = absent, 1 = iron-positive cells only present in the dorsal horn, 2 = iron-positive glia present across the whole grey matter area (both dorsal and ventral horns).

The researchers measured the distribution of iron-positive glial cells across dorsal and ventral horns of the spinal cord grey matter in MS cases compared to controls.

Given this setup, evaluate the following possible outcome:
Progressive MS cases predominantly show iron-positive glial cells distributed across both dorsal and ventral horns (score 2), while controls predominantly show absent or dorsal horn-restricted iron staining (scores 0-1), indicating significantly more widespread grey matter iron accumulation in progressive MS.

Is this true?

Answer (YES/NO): NO